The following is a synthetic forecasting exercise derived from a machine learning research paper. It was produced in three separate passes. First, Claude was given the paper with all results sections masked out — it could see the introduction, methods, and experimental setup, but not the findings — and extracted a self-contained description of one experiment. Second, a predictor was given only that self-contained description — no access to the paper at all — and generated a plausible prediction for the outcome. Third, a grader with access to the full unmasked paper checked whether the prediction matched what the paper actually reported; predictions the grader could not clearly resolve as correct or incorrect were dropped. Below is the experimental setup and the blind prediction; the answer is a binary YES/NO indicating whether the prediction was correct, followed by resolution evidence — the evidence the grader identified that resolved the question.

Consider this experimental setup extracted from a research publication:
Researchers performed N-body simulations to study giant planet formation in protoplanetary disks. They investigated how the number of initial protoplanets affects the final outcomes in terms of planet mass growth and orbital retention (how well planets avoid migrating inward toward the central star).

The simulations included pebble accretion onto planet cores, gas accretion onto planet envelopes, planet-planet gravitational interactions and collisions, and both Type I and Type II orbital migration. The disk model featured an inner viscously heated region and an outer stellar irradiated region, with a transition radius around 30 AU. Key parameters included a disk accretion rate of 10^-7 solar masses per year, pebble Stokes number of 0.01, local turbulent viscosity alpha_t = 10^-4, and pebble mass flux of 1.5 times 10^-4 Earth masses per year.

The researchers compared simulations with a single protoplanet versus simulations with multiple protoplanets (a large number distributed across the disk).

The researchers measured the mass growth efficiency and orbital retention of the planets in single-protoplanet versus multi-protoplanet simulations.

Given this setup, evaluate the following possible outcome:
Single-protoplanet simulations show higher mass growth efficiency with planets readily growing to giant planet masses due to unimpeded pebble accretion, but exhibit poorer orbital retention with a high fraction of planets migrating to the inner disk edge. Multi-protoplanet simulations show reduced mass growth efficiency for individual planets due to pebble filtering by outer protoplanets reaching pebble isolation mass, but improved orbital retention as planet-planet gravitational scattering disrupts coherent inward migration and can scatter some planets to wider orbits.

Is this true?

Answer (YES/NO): NO